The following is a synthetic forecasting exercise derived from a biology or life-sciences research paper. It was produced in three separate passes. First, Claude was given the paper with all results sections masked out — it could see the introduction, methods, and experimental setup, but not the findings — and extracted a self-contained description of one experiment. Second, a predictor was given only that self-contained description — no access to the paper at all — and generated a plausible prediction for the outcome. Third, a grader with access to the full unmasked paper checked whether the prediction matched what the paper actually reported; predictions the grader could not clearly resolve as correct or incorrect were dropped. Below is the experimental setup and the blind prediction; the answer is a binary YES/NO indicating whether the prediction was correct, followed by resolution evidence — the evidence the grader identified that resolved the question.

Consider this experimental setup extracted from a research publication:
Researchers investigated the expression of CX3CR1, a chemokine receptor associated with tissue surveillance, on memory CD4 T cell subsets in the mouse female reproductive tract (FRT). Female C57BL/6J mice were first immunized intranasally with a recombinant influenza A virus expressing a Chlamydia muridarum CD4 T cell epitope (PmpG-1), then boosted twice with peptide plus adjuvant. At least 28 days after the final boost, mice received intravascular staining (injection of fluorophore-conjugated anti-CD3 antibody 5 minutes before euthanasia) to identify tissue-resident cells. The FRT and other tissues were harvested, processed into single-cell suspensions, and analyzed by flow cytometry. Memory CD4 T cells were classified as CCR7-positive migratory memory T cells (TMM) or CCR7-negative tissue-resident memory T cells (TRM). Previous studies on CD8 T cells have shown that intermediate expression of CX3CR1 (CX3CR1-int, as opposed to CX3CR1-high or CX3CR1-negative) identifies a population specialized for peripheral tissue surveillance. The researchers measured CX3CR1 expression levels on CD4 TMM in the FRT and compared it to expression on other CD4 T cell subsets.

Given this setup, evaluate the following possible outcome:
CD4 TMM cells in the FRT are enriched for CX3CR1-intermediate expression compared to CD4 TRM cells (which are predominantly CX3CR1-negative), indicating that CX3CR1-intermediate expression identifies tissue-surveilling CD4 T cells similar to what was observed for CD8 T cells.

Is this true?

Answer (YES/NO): NO